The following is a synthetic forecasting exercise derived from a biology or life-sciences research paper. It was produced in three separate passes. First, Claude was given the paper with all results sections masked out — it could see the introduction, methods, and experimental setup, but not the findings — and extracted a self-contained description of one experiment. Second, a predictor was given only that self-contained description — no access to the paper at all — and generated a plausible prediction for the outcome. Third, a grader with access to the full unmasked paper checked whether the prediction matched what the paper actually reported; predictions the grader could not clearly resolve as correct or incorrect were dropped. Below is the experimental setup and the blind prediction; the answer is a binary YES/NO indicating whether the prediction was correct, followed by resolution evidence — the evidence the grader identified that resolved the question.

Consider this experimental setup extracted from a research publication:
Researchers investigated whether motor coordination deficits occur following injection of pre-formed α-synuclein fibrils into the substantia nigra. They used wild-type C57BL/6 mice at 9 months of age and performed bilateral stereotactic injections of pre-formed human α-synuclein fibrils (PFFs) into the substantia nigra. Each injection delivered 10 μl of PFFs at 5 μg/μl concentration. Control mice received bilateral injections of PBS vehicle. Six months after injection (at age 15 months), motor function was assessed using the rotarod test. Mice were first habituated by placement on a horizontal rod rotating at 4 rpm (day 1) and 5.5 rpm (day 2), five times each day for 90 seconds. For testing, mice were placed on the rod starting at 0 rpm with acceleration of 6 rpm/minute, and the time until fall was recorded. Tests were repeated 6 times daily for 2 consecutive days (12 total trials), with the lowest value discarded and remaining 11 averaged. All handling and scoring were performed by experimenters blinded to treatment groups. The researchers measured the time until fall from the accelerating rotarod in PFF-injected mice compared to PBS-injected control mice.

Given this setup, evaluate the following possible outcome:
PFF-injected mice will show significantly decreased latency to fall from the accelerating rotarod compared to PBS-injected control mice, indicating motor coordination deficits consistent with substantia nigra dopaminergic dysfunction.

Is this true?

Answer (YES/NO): YES